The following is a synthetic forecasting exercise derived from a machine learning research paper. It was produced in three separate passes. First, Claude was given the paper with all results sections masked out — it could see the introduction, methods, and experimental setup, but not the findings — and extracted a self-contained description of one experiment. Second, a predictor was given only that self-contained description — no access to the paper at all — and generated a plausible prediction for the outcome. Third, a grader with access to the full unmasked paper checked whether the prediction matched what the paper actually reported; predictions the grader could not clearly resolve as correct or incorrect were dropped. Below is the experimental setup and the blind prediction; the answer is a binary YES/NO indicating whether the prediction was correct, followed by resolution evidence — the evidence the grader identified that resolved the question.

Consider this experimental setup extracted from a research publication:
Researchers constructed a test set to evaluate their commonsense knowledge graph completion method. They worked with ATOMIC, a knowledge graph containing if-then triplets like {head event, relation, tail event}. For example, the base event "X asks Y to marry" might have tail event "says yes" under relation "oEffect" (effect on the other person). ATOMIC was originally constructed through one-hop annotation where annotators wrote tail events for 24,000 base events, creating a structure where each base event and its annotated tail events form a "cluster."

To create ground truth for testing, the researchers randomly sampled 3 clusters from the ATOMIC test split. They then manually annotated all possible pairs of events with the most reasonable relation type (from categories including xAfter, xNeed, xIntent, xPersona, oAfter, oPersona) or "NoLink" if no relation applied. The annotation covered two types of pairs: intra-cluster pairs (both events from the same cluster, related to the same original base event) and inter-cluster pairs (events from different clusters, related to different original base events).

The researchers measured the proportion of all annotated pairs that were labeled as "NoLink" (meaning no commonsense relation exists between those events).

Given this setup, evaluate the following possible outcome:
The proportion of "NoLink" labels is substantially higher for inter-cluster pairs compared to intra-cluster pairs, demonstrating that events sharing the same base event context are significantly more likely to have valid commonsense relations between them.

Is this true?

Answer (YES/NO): YES